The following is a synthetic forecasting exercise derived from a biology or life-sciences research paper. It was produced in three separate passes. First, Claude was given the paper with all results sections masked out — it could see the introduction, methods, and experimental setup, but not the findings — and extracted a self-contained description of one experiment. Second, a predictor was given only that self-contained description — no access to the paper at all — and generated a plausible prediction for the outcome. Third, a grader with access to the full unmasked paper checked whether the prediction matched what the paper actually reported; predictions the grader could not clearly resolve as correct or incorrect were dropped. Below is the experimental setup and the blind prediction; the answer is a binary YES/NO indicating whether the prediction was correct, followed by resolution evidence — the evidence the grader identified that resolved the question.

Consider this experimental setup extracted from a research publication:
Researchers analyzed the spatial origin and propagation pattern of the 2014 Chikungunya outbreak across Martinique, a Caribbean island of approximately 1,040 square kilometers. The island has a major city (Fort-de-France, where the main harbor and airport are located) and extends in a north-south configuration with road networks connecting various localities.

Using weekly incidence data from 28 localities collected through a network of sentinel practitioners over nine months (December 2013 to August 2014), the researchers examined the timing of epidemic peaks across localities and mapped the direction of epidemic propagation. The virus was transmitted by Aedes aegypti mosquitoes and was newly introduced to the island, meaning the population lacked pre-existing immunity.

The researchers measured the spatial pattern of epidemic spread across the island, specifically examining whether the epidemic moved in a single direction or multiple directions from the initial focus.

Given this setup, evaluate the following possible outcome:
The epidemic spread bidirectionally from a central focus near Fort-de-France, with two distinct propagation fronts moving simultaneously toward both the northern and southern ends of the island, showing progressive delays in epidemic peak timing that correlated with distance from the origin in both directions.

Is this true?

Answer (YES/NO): NO